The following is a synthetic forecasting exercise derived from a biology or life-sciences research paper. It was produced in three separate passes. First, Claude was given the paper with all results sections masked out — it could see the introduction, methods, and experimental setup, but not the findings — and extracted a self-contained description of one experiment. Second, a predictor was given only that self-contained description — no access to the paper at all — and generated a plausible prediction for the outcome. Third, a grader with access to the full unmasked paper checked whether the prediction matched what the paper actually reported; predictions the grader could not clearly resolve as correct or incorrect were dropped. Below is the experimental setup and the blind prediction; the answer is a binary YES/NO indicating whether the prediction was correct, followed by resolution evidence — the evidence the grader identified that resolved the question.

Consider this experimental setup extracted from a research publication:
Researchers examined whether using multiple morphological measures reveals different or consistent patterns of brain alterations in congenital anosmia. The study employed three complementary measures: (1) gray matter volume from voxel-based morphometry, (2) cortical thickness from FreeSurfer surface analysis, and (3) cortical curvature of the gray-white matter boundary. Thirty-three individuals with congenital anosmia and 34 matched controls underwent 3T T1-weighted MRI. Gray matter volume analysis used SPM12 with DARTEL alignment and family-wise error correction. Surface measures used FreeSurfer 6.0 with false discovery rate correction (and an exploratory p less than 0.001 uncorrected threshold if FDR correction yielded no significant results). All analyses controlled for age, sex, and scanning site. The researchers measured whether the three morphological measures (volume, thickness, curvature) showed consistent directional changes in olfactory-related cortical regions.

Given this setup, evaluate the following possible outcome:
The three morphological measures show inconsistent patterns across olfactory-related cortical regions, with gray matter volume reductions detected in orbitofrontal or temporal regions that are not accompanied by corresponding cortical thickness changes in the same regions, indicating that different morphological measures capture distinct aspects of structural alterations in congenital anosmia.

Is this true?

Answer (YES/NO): YES